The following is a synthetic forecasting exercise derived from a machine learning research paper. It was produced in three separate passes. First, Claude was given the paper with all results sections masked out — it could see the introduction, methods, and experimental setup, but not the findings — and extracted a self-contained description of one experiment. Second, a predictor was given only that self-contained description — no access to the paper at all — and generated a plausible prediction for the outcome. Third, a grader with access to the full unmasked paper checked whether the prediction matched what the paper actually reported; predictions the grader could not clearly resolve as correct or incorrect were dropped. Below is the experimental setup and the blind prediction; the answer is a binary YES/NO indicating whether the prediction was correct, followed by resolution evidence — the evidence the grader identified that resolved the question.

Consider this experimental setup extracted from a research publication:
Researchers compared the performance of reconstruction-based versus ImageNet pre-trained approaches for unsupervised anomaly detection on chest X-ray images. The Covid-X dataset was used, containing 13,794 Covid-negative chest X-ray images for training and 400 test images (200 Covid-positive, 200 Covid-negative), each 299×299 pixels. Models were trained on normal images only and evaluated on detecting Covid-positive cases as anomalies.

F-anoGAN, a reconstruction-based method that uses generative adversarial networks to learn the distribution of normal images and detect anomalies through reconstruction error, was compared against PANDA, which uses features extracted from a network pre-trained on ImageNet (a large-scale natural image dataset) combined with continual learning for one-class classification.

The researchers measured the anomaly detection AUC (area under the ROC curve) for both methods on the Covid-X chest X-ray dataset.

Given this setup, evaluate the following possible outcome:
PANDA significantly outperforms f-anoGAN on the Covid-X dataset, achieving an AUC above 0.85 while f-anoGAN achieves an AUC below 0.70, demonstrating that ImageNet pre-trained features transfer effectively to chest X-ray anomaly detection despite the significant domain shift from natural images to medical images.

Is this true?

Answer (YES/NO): NO